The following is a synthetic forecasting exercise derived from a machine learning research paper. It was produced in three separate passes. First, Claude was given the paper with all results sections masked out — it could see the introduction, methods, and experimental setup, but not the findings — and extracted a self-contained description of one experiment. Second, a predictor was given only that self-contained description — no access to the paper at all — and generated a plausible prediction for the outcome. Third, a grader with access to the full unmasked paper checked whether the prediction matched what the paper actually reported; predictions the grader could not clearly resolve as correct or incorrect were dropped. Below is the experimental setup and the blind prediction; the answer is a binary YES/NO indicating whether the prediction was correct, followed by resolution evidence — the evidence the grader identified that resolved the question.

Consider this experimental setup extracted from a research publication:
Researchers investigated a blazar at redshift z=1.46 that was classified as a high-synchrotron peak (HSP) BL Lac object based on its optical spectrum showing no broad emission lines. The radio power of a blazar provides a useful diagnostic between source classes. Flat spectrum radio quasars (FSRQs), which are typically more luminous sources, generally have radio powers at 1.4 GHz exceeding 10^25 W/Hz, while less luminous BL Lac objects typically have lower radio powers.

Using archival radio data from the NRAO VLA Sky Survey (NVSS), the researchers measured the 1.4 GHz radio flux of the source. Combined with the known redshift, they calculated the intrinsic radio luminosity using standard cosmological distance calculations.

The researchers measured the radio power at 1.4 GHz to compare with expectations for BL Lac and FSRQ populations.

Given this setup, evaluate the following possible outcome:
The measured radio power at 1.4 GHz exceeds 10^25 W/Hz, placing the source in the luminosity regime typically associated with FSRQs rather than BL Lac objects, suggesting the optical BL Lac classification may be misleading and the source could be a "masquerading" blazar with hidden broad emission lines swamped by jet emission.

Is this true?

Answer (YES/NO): YES